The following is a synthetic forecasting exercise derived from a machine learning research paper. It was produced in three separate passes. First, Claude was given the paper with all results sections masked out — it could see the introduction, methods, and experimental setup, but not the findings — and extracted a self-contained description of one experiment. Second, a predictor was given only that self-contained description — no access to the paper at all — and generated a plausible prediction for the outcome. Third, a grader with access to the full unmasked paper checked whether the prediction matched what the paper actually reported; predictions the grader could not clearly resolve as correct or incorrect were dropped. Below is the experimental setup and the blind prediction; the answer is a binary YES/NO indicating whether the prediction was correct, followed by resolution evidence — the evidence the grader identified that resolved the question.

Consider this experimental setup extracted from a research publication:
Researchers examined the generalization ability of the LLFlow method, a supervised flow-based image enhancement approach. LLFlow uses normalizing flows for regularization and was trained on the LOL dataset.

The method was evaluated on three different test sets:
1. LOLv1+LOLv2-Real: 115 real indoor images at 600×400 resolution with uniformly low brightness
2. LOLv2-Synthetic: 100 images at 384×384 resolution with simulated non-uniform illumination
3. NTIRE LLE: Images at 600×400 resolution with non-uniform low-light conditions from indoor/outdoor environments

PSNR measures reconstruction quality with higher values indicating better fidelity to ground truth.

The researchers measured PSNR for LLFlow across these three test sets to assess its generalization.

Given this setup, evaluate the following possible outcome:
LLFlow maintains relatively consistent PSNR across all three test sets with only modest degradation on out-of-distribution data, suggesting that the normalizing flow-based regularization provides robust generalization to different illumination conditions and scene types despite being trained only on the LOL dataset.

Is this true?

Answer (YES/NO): NO